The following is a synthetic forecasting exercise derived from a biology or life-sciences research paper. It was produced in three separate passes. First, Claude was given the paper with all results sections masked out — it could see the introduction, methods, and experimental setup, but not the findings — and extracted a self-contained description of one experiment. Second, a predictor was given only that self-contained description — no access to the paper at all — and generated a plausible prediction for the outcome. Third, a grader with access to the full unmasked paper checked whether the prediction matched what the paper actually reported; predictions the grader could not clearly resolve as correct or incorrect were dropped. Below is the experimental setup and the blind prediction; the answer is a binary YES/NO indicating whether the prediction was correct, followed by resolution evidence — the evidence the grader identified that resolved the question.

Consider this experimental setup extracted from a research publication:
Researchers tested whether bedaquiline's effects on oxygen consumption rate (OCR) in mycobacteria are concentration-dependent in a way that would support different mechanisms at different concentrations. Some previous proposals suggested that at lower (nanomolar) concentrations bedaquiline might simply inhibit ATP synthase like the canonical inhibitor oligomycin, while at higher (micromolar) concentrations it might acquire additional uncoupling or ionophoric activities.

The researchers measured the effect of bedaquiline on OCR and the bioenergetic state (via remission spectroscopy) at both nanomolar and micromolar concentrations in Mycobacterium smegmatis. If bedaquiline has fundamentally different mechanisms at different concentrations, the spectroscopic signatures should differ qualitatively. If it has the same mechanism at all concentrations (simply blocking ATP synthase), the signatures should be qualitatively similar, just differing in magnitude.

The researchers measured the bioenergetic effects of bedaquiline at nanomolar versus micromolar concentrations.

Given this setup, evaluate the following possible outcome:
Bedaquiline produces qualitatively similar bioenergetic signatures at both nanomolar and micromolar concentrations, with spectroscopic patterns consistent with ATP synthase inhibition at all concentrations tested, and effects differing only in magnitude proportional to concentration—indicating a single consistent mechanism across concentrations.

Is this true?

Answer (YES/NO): NO